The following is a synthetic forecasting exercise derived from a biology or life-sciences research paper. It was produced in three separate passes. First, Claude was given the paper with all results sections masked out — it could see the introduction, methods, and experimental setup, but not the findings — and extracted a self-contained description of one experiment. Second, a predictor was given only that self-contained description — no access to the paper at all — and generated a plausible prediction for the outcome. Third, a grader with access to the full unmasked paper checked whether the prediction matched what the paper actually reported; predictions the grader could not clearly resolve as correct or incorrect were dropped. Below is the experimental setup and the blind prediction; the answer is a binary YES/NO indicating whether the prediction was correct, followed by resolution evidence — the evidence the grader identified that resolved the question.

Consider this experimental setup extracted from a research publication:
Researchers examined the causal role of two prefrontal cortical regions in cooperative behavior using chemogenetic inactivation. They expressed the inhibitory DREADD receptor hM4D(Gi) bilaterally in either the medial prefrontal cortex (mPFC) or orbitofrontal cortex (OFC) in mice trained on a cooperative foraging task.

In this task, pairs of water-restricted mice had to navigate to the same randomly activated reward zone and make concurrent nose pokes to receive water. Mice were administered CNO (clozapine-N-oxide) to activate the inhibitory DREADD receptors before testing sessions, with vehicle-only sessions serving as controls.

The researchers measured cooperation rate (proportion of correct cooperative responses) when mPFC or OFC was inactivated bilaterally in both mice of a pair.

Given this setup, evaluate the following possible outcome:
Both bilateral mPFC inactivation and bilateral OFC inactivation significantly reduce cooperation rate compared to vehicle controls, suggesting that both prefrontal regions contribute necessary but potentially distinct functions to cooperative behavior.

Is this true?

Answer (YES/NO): NO